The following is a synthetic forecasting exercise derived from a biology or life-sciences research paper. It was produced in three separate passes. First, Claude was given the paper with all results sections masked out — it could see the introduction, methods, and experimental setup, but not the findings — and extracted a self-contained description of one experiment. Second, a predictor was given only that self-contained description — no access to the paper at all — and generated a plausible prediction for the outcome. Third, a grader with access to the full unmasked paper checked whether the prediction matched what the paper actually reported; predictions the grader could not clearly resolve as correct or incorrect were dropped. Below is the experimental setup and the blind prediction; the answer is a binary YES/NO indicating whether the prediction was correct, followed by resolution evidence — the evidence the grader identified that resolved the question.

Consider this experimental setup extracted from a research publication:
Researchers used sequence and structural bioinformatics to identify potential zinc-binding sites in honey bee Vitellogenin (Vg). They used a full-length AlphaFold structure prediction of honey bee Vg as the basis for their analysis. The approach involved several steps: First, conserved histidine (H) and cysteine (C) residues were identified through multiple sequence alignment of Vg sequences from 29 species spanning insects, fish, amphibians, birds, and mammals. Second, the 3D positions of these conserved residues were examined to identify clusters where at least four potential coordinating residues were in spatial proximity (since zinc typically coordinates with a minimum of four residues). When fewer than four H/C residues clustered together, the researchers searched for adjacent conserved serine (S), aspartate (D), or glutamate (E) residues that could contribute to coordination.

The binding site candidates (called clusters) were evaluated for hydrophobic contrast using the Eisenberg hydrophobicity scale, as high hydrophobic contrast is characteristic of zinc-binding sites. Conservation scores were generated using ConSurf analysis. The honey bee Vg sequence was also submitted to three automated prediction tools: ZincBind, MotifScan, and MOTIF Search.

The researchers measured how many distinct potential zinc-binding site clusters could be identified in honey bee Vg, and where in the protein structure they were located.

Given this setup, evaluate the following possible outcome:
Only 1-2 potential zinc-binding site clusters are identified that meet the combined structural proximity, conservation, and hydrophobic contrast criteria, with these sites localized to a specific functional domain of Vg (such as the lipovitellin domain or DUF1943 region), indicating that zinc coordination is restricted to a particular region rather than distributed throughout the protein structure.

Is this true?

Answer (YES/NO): NO